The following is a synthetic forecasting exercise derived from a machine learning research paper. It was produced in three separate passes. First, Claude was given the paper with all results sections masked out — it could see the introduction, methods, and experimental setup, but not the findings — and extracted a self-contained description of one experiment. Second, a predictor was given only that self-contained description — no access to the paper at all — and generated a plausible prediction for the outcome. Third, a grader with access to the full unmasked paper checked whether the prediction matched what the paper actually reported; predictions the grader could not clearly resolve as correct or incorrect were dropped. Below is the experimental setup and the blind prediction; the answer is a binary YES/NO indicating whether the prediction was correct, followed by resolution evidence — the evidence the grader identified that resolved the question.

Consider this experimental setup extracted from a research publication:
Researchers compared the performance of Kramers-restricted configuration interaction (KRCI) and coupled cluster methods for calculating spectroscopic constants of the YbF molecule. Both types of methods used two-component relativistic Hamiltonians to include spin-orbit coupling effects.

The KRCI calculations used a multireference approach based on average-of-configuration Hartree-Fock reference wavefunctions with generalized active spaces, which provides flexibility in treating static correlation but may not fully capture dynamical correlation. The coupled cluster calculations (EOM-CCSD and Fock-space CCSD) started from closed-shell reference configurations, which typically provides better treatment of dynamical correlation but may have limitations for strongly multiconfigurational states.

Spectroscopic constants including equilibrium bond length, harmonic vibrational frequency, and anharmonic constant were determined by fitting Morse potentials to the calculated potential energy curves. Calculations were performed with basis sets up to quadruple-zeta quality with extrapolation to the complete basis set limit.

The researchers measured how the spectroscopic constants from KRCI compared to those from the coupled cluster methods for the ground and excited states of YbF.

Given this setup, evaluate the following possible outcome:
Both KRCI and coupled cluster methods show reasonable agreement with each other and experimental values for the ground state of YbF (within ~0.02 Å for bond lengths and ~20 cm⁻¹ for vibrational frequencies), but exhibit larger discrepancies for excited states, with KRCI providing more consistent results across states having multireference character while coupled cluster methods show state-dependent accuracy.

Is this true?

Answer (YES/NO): NO